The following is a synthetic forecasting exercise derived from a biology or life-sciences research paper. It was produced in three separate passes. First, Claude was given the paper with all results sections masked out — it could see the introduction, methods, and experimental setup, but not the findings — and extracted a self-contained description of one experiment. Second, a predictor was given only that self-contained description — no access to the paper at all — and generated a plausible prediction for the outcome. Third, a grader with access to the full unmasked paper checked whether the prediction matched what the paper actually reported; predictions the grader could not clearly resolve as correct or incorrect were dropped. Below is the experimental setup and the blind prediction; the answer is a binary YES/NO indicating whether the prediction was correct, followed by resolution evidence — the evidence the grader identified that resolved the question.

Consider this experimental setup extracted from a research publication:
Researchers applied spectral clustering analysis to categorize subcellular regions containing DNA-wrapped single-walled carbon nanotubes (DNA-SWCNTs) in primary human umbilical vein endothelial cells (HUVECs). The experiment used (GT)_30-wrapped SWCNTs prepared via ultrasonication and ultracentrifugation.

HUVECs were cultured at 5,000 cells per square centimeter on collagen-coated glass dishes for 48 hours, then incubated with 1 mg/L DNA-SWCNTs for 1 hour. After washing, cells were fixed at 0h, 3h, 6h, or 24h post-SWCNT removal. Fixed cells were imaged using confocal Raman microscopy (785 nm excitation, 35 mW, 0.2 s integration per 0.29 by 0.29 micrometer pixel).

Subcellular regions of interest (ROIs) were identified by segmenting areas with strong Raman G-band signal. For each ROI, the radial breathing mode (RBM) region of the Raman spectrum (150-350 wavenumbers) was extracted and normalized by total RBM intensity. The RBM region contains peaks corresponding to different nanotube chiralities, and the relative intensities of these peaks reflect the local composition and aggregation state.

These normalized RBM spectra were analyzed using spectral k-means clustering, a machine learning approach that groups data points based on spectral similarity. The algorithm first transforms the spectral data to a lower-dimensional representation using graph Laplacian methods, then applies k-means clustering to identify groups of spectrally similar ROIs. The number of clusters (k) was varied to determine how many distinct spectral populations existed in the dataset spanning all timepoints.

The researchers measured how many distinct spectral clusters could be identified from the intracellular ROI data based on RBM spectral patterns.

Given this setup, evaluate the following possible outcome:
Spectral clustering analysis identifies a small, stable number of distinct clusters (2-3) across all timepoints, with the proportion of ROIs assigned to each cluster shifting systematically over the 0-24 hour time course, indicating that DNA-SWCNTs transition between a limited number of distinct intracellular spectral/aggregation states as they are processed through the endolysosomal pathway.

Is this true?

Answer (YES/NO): NO